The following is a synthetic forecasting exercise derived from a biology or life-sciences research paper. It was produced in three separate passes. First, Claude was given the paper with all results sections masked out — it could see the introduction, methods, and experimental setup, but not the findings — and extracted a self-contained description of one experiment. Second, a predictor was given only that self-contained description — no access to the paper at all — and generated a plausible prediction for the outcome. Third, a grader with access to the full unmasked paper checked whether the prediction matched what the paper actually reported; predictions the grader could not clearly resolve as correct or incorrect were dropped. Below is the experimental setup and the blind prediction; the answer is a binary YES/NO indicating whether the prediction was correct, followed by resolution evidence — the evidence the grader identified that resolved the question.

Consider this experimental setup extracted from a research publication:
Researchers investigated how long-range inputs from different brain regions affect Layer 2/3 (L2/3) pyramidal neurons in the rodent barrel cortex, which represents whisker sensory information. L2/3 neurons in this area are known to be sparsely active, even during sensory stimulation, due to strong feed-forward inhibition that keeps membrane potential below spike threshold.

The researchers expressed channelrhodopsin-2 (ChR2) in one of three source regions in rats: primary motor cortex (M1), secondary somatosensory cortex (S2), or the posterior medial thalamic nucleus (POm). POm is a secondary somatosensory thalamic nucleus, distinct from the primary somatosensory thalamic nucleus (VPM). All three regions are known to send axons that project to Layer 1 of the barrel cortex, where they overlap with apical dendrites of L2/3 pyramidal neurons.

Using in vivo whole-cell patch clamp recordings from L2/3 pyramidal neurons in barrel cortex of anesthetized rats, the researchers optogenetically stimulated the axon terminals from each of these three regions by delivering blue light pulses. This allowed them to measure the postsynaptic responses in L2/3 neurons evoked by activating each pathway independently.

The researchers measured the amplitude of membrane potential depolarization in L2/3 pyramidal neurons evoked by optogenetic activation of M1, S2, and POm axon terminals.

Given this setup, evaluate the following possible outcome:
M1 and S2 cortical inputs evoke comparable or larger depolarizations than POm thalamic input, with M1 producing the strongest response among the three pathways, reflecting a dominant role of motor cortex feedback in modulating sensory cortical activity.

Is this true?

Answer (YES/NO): NO